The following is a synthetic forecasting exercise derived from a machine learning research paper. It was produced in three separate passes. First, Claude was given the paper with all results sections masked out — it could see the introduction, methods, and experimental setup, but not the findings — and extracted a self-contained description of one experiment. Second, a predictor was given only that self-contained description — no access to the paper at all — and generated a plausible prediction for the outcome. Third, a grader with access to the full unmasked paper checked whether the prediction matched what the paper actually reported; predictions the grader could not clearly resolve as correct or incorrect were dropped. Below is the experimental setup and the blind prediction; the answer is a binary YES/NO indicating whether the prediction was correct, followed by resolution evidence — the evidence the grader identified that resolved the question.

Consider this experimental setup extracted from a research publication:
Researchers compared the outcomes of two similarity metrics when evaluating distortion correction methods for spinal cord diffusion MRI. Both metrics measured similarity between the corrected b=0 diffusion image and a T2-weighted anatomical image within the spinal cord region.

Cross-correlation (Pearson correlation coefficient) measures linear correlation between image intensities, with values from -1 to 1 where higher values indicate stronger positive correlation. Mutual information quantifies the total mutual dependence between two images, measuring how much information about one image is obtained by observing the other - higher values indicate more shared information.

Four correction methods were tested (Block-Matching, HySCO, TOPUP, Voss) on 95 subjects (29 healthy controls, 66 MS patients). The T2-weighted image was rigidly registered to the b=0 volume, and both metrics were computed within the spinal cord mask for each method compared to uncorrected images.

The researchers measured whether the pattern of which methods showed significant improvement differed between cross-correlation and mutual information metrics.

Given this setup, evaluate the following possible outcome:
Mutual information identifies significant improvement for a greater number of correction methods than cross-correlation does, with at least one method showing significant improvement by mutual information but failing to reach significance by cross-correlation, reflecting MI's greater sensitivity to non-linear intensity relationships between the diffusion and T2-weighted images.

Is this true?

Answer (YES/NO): YES